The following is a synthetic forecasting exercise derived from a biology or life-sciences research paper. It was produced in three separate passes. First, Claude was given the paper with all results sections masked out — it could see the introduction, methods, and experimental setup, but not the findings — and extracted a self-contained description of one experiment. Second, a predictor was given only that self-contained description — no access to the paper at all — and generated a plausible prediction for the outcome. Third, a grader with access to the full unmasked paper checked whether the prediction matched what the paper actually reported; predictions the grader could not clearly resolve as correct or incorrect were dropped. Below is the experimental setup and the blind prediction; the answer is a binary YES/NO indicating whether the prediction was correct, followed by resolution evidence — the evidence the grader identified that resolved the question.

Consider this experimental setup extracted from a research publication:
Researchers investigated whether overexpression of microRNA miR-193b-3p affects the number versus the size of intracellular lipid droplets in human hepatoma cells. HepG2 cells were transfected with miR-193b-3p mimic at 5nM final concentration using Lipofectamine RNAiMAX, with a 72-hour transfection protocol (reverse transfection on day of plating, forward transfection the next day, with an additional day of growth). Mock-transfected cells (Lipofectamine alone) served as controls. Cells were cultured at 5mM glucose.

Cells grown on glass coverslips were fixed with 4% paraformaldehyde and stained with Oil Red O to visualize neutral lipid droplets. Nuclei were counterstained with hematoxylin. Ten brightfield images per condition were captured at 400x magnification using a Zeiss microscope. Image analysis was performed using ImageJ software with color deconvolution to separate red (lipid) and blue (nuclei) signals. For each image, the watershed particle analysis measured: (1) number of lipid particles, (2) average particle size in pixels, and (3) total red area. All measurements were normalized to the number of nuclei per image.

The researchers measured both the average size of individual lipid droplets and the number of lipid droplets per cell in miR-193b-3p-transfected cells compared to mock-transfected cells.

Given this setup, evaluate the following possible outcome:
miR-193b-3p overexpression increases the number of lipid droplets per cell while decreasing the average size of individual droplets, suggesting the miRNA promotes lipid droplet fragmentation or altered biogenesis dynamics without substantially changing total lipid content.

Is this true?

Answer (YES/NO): NO